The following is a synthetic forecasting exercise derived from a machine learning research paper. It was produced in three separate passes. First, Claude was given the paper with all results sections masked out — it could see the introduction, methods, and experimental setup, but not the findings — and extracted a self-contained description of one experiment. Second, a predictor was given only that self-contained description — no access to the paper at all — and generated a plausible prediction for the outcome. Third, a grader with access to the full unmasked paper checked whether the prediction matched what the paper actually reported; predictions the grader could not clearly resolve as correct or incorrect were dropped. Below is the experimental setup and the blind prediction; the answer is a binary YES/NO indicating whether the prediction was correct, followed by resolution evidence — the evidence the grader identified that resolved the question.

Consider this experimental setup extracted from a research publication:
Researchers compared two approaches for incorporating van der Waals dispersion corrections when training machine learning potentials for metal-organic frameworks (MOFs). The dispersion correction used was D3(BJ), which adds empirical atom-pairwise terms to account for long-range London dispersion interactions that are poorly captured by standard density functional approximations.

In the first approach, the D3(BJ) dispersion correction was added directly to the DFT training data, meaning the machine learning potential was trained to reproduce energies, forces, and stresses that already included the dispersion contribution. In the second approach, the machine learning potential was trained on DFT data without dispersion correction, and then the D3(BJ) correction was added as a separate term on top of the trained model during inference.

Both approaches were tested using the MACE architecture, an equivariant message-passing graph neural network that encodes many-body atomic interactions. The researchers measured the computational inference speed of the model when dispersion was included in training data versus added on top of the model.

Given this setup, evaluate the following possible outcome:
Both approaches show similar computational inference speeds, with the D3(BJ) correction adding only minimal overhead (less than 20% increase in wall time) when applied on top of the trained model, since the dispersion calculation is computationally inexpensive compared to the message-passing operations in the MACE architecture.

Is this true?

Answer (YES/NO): NO